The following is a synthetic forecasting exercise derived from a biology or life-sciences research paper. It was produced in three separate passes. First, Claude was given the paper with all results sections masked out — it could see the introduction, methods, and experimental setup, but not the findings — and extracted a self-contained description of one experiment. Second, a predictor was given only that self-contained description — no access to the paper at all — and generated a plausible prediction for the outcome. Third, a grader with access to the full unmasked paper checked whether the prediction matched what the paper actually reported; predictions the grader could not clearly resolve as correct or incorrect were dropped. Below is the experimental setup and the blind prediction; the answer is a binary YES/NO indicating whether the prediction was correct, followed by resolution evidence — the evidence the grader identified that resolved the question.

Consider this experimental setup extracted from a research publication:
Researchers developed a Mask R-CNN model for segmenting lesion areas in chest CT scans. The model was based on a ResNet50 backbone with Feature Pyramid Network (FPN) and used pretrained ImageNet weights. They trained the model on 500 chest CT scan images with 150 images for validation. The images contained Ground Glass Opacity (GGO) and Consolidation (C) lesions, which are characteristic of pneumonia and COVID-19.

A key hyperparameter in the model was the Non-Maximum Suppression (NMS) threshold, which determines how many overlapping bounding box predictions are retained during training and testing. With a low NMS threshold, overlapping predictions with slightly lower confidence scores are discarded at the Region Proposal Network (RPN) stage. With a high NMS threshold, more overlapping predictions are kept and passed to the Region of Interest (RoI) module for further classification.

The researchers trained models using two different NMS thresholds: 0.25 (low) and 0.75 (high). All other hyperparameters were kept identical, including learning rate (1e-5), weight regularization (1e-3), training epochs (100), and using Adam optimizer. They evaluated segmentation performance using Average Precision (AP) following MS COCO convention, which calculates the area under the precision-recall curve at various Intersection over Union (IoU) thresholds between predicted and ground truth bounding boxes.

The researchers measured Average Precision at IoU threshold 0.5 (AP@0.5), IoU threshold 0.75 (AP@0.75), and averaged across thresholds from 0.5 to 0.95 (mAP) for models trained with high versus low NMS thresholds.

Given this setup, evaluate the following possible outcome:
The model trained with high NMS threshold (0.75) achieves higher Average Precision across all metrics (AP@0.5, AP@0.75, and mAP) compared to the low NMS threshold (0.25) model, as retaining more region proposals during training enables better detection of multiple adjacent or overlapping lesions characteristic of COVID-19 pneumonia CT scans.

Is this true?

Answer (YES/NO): YES